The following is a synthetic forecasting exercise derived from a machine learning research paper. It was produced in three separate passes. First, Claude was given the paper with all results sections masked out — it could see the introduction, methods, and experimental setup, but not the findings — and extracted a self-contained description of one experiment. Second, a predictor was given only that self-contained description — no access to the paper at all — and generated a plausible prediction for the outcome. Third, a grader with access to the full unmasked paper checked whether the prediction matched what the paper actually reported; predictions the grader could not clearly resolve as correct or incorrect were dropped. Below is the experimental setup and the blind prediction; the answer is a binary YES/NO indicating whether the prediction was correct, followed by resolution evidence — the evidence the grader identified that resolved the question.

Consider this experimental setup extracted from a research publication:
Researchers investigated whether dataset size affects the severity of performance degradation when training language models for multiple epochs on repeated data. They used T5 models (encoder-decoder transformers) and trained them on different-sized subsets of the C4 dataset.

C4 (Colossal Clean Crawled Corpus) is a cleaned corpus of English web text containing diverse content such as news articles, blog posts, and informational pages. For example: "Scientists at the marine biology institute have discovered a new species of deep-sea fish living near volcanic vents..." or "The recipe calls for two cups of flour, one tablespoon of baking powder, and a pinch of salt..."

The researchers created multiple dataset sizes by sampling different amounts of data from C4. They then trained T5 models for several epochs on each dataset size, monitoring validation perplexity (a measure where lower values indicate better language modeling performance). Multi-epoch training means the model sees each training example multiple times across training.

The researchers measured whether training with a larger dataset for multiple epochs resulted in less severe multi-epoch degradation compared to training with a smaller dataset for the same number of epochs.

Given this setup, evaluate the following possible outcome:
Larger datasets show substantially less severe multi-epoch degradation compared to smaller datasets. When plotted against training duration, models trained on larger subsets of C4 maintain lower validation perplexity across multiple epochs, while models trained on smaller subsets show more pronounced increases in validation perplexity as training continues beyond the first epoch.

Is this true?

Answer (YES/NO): YES